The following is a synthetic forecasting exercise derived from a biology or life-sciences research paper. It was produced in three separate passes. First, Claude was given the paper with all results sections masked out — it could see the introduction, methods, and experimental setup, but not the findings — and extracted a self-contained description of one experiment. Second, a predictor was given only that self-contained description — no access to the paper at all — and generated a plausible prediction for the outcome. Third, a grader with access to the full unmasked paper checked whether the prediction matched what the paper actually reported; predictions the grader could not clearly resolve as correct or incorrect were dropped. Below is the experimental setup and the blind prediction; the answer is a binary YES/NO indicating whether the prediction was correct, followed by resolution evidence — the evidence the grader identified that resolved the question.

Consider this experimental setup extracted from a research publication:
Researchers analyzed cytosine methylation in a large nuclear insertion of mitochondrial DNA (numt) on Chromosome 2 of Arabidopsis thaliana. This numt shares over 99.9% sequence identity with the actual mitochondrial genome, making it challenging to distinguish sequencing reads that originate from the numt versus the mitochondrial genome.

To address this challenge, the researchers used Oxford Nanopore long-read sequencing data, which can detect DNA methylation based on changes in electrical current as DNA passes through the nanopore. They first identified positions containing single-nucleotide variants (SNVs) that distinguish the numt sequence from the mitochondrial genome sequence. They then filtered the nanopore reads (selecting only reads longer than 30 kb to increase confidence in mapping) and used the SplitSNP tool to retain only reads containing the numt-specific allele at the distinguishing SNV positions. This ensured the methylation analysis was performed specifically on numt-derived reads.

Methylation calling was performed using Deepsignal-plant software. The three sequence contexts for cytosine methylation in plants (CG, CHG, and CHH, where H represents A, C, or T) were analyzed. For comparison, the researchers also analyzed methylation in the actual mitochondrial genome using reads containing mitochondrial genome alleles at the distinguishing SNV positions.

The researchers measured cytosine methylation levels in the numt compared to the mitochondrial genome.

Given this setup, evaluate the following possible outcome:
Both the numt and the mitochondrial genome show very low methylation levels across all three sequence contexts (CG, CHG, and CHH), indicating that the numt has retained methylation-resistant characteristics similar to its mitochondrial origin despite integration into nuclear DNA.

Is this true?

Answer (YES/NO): NO